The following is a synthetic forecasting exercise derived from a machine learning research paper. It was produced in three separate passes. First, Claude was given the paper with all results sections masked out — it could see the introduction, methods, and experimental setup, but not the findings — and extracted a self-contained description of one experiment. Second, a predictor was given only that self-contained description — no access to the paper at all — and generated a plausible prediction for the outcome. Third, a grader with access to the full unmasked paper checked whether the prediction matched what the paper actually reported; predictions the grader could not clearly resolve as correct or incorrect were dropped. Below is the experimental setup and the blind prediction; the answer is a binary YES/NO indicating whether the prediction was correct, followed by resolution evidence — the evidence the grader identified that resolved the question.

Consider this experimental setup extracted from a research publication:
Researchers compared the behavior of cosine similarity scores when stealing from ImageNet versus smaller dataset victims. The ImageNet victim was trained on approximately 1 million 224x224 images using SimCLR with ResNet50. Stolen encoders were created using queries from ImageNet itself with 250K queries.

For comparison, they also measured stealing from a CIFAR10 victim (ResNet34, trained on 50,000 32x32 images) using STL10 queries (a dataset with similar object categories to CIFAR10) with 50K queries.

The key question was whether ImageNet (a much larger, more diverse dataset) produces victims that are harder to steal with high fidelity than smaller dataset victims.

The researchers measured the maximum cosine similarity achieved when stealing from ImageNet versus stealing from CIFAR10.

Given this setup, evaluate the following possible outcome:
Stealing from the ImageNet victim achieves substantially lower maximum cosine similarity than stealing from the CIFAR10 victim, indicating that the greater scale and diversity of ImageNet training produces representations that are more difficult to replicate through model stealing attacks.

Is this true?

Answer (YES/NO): YES